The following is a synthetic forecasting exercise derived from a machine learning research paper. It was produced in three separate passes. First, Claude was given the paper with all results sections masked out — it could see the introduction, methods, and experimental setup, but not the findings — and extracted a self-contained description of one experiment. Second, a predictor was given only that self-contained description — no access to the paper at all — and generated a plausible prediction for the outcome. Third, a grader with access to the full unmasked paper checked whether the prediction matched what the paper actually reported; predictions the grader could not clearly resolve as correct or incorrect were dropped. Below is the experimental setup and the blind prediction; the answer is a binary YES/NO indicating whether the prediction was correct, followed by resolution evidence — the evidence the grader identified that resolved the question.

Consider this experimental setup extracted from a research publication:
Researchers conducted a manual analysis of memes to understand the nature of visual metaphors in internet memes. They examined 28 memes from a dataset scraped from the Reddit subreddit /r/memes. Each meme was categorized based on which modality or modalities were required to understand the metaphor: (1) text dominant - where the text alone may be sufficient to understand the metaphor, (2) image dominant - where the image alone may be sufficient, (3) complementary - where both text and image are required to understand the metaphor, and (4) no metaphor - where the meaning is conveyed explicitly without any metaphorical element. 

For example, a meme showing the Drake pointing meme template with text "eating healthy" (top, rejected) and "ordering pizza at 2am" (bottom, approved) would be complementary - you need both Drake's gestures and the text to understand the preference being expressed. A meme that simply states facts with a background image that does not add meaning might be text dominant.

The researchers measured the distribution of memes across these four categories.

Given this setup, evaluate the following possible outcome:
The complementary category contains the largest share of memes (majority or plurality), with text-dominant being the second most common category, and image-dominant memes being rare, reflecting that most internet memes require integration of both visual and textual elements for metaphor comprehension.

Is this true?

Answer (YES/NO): NO